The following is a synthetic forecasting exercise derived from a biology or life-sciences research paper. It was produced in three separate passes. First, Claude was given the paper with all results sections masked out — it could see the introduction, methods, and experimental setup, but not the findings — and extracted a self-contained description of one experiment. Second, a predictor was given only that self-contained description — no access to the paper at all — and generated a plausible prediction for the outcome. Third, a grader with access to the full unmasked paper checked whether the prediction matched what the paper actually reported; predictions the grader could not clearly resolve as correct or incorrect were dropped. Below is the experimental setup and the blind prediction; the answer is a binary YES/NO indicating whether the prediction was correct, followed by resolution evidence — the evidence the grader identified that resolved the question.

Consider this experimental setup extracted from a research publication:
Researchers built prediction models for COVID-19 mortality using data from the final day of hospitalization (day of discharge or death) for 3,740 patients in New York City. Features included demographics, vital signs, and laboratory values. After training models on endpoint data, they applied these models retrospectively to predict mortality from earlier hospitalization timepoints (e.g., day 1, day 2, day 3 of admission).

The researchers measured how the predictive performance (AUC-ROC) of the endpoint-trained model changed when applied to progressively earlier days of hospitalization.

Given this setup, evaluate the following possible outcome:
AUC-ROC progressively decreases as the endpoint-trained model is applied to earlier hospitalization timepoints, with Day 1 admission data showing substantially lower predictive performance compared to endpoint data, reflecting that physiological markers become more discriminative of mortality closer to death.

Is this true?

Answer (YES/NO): YES